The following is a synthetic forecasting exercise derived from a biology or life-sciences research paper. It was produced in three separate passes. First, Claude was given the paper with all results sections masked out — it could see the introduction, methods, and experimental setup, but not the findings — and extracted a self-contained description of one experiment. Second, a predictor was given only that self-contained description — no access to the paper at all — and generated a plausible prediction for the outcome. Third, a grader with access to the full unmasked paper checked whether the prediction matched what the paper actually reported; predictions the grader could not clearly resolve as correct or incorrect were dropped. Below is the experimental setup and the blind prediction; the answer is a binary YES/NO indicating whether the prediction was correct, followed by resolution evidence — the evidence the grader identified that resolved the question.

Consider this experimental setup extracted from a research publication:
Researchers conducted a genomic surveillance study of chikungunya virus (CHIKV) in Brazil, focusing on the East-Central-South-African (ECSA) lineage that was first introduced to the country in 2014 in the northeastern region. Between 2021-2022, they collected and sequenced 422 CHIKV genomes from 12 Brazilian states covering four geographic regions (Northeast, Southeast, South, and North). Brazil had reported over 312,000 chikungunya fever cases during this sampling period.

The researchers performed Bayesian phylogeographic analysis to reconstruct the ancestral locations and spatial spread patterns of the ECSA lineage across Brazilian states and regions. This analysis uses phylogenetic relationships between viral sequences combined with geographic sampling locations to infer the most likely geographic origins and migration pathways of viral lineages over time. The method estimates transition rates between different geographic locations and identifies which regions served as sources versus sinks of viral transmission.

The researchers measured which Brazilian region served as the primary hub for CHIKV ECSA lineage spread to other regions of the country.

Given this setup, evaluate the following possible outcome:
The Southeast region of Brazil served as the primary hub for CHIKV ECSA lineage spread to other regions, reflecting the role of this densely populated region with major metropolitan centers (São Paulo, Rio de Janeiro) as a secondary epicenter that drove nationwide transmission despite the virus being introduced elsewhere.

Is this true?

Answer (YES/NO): NO